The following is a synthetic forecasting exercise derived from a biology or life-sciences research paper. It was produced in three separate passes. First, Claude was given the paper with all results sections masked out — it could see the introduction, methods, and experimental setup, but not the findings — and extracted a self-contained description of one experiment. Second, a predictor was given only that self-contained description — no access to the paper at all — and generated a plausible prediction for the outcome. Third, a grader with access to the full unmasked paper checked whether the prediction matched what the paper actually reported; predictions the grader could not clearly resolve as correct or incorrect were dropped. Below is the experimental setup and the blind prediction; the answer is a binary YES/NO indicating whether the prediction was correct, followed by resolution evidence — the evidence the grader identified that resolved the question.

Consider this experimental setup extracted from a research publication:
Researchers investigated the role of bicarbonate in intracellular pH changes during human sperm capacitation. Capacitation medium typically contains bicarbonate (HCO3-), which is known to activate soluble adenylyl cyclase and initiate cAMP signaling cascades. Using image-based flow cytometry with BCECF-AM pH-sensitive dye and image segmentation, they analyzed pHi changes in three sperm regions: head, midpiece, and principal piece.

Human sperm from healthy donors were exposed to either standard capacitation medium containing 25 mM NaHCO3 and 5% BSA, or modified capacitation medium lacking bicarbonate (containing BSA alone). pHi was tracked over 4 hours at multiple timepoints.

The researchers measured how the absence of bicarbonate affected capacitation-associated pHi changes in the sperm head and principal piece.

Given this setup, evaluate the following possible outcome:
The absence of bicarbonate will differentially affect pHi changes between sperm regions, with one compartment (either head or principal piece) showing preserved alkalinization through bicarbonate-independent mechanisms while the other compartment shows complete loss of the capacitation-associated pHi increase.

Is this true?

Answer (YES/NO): NO